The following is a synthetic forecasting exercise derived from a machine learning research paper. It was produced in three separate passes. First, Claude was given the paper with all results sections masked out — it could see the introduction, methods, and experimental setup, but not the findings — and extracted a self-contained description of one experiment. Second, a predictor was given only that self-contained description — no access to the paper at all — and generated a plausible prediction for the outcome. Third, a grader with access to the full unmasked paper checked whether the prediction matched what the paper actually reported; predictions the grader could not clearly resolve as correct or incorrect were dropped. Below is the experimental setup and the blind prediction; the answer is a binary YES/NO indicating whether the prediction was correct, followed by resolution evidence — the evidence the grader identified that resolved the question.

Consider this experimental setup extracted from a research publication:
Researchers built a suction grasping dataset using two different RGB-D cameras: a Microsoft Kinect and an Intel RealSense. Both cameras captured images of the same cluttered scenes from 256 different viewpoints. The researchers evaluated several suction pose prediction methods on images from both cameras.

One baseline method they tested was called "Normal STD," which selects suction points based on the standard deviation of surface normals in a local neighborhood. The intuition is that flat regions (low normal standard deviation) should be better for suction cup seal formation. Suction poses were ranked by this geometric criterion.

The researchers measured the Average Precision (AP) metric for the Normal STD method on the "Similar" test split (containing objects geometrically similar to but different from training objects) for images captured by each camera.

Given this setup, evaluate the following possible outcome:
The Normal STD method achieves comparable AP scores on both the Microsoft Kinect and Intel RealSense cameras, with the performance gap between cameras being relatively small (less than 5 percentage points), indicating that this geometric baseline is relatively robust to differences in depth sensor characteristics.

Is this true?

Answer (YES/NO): YES